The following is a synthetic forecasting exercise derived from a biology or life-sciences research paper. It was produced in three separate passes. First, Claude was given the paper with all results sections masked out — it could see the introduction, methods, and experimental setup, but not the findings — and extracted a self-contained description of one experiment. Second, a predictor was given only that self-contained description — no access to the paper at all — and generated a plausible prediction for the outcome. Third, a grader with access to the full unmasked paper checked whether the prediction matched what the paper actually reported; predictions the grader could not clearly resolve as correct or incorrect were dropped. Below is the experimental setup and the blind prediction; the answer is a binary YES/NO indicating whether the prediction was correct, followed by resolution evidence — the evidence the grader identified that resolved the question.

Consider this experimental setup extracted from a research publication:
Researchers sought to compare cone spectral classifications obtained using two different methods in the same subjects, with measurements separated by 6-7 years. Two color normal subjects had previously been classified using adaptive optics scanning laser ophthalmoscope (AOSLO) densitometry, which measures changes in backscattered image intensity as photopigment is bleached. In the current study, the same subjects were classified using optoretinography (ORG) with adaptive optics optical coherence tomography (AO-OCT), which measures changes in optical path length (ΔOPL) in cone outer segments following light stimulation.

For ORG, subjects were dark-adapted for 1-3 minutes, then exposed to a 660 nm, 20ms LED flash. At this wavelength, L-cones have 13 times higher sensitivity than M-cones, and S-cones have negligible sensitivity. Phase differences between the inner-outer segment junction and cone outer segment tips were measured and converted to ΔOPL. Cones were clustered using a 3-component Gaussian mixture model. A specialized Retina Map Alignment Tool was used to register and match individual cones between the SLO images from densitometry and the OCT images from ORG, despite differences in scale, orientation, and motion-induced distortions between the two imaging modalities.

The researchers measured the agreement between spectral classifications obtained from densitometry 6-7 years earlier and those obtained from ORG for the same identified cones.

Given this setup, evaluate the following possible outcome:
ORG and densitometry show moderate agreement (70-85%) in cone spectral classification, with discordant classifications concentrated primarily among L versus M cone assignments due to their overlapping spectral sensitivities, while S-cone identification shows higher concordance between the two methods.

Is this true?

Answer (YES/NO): NO